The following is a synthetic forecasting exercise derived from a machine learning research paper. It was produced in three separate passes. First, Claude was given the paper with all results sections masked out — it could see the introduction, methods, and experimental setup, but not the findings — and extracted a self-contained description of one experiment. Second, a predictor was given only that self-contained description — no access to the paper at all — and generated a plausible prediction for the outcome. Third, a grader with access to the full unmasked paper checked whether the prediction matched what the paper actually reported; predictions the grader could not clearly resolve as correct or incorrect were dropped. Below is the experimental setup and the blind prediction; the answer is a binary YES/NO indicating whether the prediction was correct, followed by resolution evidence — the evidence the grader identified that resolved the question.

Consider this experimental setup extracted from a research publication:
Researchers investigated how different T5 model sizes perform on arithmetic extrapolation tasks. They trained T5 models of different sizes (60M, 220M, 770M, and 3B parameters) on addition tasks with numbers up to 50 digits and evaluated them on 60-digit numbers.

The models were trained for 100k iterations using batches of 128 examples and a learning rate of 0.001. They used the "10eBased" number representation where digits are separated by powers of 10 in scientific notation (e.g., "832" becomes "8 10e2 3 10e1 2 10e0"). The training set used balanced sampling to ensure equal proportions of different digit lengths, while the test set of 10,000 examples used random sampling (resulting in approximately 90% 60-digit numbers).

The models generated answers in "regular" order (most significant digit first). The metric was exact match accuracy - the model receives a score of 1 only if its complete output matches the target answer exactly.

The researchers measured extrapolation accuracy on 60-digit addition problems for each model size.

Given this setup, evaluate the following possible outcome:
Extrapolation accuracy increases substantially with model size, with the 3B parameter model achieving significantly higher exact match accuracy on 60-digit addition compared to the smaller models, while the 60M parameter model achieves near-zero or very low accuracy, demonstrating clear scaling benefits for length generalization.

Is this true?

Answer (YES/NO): NO